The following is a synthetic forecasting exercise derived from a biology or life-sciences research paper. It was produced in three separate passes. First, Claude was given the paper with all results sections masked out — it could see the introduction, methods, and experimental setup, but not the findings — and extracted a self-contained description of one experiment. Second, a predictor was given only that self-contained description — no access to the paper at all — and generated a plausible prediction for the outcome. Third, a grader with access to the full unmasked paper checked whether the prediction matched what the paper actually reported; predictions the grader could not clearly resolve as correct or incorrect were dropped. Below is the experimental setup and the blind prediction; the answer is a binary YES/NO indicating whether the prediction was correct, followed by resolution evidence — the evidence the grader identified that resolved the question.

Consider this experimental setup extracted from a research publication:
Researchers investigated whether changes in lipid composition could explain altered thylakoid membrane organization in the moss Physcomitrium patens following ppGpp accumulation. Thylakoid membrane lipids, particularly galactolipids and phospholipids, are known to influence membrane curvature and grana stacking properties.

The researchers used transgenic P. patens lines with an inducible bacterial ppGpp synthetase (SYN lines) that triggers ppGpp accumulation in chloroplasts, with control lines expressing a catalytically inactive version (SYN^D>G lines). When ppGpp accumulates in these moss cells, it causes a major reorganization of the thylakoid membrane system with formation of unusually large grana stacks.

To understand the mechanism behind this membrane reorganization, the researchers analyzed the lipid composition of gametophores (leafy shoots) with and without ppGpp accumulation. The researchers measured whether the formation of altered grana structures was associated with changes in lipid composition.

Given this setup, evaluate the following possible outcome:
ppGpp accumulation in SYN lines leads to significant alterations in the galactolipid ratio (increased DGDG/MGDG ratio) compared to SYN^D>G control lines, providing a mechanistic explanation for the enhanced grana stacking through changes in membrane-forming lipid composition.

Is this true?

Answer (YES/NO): NO